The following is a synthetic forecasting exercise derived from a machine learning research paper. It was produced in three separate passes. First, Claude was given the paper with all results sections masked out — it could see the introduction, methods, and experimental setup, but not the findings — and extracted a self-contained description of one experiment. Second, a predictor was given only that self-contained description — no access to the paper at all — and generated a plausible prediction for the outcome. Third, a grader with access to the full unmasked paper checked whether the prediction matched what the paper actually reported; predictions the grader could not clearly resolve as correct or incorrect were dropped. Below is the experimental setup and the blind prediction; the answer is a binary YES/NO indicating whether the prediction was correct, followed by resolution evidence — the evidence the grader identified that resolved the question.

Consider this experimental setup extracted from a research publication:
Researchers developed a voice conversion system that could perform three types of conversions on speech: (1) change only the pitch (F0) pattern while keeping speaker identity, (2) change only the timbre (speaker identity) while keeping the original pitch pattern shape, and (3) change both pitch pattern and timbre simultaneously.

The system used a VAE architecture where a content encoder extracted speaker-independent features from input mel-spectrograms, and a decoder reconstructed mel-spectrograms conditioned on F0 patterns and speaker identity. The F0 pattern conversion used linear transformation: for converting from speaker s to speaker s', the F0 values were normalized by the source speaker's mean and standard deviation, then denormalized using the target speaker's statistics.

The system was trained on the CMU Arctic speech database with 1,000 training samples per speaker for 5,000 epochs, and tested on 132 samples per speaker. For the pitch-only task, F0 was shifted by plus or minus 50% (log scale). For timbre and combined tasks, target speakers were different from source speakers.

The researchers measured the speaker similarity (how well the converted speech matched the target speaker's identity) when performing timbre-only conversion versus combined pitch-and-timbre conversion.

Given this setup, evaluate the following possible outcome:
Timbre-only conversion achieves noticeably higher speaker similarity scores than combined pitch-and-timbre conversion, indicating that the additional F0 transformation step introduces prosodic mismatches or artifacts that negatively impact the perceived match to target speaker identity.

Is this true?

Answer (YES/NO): NO